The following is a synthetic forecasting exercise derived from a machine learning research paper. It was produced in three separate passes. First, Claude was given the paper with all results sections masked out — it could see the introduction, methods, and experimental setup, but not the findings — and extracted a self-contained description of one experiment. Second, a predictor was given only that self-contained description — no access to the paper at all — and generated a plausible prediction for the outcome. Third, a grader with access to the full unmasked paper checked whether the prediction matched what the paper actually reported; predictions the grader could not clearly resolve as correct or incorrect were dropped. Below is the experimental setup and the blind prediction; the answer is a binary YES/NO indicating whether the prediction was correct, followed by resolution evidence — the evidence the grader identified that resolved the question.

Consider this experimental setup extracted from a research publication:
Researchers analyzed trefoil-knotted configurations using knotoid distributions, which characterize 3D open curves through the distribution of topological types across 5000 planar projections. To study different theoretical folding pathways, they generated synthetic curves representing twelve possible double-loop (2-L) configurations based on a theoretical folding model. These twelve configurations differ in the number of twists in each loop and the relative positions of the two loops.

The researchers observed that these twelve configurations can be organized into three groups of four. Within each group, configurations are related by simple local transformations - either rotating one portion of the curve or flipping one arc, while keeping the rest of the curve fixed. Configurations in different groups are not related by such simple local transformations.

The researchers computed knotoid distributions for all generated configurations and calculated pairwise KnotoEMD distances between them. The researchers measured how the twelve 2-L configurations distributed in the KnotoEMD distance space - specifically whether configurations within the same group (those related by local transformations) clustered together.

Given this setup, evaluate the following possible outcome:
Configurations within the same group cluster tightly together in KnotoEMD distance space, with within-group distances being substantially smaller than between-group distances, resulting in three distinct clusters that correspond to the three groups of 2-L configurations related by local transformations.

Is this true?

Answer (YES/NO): YES